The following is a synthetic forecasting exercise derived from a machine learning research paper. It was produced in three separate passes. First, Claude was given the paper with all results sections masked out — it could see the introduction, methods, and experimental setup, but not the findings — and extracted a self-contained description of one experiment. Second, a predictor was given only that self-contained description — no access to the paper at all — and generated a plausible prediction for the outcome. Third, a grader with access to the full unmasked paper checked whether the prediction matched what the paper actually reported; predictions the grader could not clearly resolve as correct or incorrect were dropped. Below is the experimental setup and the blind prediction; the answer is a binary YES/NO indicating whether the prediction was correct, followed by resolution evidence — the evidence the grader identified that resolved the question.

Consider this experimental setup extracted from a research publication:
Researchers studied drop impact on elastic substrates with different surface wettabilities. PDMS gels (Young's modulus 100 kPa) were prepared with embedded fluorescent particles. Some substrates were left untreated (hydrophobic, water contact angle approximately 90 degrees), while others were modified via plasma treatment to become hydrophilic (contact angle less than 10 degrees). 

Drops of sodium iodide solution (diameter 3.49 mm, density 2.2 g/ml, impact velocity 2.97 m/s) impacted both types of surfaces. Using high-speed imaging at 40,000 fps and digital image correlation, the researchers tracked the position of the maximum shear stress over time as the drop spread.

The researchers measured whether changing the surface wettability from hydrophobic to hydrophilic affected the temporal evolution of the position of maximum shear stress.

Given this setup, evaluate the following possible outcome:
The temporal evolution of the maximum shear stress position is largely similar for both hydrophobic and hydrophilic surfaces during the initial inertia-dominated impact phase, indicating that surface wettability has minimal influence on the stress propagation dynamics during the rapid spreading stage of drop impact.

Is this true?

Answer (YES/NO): YES